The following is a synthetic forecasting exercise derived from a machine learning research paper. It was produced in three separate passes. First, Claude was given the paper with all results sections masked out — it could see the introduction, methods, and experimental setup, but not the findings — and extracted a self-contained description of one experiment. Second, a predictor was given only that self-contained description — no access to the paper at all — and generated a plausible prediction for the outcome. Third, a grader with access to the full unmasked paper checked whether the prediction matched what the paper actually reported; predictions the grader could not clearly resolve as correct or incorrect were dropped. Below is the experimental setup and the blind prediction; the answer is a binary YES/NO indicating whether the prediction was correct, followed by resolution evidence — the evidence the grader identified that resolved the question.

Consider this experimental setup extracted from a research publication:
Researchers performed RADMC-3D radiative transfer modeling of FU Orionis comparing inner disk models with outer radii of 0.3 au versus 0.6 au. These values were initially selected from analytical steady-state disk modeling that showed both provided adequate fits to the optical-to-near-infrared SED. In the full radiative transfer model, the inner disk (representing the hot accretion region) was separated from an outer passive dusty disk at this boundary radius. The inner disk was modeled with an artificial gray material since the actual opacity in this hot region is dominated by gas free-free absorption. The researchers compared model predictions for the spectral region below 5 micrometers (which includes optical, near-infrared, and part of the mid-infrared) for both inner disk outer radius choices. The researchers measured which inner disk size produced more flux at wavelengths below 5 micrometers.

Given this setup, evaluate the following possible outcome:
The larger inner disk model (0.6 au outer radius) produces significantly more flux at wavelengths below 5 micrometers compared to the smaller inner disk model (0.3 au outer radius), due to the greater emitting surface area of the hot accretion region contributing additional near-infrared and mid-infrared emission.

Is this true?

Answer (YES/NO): YES